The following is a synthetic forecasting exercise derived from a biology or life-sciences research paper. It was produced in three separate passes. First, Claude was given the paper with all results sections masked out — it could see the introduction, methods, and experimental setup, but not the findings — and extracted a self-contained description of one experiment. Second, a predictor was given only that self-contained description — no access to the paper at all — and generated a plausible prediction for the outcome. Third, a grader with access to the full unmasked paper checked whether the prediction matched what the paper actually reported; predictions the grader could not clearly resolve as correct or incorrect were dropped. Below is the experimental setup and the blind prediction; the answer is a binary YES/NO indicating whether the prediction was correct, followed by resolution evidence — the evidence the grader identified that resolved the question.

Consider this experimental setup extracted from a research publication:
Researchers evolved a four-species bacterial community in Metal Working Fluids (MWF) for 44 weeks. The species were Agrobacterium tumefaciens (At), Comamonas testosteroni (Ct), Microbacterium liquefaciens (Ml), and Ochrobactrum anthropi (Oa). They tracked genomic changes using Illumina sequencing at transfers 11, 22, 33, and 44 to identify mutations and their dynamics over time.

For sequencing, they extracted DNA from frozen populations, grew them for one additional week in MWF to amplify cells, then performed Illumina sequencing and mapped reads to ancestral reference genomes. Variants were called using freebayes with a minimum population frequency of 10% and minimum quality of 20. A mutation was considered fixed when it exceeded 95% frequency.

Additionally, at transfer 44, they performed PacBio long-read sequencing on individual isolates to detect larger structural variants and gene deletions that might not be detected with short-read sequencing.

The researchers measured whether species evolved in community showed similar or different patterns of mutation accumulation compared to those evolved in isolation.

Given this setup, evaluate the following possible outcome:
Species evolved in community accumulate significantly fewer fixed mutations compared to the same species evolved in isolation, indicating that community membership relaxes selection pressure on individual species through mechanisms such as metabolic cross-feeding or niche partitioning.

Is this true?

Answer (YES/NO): NO